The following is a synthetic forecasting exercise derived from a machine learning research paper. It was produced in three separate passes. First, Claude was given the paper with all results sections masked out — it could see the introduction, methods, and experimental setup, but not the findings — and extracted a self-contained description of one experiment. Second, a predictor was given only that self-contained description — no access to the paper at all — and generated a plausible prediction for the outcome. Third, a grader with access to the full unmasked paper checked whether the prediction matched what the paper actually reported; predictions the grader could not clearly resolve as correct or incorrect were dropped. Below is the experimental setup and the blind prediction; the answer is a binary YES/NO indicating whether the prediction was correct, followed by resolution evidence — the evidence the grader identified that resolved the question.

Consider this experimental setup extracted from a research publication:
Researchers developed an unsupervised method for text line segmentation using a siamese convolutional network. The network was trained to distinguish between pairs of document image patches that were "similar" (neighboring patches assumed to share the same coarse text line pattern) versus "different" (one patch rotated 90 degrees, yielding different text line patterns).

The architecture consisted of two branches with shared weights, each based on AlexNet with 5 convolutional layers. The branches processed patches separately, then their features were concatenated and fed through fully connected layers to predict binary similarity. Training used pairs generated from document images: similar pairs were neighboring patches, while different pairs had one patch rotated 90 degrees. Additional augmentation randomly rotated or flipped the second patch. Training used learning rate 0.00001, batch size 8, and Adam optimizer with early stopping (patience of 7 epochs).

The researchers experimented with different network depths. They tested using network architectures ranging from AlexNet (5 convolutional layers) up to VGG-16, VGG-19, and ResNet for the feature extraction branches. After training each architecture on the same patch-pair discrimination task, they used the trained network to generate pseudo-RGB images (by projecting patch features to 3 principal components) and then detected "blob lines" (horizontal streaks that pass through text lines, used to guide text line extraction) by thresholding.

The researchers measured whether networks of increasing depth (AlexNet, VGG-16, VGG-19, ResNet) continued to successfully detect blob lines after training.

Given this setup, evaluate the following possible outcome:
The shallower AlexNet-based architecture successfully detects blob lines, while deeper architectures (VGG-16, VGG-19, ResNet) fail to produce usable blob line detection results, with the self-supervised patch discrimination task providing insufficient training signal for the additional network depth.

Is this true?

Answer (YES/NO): NO